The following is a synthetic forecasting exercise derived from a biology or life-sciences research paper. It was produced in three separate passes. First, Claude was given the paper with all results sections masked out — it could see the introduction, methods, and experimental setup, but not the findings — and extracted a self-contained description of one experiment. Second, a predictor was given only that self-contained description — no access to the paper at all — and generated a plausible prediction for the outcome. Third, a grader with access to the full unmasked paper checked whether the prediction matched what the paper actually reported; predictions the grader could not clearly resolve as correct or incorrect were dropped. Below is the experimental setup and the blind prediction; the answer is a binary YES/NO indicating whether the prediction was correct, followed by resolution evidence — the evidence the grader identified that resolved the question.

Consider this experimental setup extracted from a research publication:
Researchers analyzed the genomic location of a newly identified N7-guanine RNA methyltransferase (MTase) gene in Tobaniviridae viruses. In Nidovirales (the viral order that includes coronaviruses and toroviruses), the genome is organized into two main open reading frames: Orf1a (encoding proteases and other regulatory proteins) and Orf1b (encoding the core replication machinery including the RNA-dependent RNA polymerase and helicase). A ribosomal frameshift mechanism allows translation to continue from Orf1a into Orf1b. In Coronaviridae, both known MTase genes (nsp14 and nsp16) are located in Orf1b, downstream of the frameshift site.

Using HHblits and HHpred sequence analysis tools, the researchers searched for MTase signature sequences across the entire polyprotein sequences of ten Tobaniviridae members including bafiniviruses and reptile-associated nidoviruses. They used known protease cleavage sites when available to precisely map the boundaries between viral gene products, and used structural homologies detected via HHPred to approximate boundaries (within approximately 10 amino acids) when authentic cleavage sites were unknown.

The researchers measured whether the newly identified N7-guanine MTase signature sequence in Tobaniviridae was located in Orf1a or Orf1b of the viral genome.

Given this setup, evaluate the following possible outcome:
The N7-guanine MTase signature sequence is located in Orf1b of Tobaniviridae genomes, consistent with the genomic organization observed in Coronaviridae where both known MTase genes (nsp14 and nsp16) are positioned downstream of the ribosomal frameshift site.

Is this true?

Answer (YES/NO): NO